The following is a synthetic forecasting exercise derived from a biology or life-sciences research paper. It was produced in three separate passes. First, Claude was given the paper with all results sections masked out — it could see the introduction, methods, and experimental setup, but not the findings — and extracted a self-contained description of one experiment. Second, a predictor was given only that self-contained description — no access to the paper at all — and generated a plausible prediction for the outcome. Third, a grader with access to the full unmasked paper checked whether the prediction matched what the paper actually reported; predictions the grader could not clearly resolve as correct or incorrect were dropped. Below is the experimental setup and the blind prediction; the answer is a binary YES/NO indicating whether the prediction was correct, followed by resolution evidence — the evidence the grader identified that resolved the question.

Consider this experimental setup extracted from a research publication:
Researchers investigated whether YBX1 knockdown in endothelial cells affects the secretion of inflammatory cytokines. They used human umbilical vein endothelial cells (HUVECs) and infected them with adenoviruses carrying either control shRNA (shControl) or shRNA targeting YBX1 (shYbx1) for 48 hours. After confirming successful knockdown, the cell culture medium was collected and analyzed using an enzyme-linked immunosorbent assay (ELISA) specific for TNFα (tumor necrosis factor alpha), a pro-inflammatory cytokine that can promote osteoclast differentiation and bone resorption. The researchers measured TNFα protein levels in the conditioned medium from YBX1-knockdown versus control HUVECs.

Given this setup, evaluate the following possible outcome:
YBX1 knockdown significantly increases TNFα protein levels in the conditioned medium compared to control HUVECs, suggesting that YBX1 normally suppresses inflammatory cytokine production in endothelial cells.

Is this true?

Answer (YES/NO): YES